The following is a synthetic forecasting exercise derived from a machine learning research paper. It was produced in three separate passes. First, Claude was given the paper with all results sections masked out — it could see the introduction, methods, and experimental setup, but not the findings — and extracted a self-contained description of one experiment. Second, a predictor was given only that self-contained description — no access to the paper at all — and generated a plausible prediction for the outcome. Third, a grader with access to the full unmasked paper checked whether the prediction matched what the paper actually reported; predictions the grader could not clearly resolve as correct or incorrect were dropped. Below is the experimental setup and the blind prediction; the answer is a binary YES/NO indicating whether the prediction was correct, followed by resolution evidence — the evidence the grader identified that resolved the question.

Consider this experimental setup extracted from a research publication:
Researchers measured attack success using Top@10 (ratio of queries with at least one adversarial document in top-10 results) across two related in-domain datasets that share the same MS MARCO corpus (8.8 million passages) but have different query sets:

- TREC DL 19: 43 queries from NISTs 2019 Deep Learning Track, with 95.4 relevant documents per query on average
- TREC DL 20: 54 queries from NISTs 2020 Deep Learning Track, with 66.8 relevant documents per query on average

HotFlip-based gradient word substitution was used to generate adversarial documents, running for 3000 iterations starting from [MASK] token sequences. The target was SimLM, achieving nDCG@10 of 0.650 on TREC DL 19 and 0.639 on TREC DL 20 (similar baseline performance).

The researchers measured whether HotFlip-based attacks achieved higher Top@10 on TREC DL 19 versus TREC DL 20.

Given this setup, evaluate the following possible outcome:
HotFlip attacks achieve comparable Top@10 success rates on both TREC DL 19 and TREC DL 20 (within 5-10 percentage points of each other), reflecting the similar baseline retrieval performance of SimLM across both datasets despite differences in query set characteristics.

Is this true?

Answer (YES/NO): YES